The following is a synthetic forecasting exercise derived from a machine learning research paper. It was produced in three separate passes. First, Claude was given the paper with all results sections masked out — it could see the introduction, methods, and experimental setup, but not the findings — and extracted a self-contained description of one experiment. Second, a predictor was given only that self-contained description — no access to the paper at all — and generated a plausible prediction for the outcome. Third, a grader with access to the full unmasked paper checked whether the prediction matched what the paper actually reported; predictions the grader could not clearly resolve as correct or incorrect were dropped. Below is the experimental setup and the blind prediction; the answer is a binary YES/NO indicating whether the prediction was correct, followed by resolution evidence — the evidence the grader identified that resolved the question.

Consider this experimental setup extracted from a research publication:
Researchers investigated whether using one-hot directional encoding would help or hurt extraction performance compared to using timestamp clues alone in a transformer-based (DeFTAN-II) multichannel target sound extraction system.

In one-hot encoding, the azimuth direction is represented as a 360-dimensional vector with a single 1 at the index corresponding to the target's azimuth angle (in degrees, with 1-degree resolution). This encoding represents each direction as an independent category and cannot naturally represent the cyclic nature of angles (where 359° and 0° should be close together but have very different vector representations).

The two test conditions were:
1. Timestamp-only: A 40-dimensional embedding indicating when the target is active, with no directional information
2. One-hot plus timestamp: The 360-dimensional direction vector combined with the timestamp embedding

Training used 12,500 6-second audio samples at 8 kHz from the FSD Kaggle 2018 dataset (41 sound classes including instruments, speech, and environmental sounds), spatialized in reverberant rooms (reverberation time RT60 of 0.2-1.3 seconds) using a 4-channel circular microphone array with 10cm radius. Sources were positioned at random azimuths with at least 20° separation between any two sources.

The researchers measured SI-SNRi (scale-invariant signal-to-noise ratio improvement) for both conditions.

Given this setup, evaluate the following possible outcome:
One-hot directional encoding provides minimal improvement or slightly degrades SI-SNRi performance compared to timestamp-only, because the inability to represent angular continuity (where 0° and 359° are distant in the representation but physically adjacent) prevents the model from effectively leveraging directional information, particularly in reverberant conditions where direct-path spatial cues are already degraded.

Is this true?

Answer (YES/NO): NO